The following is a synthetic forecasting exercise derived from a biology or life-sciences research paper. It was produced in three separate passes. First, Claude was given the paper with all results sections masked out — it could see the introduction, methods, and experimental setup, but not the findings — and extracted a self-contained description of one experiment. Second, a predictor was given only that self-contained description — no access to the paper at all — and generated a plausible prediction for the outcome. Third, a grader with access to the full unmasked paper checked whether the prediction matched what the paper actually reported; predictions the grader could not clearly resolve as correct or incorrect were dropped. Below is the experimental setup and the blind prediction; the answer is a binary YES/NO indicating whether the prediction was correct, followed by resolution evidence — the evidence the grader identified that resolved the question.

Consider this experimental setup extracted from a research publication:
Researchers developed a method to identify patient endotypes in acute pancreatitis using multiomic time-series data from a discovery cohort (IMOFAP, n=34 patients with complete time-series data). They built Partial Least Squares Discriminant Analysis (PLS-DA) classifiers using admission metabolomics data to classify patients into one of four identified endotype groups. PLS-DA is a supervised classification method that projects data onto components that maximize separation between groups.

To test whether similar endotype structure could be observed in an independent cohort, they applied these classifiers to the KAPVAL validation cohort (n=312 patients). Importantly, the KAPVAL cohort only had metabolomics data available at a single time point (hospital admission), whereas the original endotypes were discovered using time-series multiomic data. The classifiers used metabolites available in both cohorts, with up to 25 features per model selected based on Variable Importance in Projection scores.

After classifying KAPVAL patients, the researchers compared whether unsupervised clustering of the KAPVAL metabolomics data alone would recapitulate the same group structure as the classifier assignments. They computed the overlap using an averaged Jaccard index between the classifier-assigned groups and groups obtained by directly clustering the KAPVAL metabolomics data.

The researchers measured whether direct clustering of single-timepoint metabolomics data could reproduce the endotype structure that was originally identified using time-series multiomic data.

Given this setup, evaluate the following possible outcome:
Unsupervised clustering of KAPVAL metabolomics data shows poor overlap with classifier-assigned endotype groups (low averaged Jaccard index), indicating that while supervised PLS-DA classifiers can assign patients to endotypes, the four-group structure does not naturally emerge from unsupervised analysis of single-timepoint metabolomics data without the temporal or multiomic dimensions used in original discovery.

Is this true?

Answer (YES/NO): YES